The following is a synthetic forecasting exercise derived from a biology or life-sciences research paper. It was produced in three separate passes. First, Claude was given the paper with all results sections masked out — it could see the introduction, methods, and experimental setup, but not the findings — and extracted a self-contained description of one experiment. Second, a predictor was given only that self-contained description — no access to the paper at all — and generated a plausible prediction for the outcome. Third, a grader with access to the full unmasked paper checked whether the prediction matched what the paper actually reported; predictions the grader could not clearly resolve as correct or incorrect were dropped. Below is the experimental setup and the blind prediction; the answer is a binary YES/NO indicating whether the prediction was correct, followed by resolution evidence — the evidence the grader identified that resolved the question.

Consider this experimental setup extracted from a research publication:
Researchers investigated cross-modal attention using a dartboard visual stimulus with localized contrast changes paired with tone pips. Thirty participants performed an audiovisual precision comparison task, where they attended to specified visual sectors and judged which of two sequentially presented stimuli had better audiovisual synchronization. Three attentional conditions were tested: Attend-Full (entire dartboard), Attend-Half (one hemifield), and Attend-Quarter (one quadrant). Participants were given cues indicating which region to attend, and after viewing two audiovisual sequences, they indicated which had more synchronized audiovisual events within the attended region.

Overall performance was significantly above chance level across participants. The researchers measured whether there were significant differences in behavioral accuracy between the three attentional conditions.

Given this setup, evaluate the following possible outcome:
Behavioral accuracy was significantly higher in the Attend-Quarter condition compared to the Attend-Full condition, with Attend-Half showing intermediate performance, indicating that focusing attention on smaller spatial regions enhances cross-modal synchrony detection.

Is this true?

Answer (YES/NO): NO